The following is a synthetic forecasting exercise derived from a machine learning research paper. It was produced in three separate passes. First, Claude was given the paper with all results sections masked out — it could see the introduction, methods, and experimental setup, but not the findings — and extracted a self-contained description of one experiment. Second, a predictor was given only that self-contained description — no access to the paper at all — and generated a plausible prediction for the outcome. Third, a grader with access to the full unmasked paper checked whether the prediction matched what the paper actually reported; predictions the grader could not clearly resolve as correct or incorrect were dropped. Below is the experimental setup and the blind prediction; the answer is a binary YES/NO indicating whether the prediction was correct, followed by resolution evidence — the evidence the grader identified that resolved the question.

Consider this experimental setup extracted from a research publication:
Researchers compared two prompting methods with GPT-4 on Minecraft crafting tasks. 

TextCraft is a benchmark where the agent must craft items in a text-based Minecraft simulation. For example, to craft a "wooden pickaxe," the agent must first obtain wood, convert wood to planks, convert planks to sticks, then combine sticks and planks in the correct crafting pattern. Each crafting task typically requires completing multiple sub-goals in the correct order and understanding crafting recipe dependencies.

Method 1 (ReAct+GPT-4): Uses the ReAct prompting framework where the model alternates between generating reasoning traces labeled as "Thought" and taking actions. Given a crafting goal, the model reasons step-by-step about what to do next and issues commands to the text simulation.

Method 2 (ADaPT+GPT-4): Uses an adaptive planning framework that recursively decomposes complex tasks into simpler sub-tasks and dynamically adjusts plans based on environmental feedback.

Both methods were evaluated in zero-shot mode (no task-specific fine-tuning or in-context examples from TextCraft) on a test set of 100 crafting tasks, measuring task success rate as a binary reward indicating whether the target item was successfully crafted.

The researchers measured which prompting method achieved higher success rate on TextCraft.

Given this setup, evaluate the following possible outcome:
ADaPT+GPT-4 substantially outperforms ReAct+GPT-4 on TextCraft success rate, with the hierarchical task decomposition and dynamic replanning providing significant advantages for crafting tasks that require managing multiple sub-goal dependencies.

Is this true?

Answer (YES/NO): YES